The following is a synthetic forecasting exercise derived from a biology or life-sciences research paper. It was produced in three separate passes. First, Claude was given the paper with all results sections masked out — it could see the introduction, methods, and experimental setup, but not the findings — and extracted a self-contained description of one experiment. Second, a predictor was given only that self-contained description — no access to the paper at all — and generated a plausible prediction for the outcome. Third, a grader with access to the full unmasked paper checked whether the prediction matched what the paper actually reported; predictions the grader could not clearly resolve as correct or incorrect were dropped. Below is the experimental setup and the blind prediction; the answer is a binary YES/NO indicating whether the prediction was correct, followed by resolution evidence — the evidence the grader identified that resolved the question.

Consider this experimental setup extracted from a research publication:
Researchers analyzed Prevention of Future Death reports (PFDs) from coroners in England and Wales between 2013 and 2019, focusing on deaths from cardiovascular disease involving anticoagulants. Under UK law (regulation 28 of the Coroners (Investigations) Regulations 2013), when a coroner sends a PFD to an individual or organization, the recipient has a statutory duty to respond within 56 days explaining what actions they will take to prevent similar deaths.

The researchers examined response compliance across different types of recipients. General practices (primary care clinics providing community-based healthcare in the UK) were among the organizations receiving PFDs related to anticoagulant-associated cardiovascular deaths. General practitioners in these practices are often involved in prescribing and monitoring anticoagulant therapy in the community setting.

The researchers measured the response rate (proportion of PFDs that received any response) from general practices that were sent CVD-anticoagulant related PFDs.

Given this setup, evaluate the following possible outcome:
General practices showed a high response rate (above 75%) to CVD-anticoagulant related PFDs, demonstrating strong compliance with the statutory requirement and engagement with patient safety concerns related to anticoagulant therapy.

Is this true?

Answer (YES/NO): NO